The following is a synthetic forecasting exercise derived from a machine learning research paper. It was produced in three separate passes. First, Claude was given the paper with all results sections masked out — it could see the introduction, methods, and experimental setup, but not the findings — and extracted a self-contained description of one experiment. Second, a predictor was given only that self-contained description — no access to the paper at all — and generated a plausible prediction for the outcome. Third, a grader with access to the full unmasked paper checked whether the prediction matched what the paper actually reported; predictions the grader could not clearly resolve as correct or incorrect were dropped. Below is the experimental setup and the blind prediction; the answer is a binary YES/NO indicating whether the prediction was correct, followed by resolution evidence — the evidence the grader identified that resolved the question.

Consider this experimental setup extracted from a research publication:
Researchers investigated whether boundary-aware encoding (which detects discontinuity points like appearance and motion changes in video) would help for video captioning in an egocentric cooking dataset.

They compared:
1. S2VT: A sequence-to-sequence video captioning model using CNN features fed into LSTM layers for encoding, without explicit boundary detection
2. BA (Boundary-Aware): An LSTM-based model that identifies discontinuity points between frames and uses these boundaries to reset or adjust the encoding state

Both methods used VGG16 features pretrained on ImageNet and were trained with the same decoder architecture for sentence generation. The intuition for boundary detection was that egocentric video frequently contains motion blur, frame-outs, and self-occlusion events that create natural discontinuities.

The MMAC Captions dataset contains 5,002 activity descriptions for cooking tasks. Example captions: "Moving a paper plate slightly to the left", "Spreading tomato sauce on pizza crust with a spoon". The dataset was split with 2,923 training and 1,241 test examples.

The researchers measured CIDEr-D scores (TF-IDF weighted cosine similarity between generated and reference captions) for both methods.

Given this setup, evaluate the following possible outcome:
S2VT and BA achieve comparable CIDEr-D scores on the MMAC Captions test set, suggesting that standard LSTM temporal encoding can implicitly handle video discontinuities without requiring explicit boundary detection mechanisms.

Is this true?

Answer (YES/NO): NO